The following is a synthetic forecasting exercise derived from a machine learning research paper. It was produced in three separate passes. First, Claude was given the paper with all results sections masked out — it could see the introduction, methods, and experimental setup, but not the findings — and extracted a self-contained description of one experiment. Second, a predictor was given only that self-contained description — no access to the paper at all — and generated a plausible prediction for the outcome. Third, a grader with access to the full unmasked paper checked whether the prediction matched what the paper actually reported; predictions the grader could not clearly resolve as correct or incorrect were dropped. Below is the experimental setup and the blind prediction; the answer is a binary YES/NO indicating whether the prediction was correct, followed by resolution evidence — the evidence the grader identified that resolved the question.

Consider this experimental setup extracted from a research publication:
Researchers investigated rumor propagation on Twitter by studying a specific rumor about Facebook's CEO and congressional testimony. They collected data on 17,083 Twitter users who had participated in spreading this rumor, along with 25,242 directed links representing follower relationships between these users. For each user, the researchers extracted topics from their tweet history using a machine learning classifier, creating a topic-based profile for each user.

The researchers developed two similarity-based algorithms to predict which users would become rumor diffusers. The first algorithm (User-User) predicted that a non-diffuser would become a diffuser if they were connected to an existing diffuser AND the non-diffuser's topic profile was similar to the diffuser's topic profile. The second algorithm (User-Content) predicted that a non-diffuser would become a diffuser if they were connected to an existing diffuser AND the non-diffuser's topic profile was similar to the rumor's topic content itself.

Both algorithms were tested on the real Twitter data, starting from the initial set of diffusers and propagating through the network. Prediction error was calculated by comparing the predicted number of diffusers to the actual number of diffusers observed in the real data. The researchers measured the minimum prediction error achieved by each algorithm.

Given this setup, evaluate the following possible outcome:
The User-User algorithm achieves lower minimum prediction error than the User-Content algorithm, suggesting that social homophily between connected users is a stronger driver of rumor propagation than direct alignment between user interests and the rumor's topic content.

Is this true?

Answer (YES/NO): YES